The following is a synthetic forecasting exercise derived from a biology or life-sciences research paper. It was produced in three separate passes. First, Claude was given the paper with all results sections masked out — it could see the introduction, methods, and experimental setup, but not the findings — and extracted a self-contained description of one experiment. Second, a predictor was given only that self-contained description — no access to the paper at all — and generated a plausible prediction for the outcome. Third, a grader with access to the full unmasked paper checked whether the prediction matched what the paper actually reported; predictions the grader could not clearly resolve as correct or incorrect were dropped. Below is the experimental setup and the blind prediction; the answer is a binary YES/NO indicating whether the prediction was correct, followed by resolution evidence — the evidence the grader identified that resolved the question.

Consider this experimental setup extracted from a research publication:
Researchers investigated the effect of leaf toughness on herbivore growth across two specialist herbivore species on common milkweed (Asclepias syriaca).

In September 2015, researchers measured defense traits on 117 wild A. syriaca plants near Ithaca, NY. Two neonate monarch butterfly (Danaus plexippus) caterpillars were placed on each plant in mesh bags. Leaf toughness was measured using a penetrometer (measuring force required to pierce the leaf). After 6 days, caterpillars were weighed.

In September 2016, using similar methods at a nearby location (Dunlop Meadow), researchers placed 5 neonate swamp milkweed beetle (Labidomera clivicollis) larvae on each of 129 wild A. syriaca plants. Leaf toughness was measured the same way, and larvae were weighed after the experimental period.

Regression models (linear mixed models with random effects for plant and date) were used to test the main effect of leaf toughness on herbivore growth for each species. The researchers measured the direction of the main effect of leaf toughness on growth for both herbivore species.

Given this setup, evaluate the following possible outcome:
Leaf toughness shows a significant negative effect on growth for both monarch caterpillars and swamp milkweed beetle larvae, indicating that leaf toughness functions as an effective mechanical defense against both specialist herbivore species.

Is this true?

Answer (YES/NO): NO